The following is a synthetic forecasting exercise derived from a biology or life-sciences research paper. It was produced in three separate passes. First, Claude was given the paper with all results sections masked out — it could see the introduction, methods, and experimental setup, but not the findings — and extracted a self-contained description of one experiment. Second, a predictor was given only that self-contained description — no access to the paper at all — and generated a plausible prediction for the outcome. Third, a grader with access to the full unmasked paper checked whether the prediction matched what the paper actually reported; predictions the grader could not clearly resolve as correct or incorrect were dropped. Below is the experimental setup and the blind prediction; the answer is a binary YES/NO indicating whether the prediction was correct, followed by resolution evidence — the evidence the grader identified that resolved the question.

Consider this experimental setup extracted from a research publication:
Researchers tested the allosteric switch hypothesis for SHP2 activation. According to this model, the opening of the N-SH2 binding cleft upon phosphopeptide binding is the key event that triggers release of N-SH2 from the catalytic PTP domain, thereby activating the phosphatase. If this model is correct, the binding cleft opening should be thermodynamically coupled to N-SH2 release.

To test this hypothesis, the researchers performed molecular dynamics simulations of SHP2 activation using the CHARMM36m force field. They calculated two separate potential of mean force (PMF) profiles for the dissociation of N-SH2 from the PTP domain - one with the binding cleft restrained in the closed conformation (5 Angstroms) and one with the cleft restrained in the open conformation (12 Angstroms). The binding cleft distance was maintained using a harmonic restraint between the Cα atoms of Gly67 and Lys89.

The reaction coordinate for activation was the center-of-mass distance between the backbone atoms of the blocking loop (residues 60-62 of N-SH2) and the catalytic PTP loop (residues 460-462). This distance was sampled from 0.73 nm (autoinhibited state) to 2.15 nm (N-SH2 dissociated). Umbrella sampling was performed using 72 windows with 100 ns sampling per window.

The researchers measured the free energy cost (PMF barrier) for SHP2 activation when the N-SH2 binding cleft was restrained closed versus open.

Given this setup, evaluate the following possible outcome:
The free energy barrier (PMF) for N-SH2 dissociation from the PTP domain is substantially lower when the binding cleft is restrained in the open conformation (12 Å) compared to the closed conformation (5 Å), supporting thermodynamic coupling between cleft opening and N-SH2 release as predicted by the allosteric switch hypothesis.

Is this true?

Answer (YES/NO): NO